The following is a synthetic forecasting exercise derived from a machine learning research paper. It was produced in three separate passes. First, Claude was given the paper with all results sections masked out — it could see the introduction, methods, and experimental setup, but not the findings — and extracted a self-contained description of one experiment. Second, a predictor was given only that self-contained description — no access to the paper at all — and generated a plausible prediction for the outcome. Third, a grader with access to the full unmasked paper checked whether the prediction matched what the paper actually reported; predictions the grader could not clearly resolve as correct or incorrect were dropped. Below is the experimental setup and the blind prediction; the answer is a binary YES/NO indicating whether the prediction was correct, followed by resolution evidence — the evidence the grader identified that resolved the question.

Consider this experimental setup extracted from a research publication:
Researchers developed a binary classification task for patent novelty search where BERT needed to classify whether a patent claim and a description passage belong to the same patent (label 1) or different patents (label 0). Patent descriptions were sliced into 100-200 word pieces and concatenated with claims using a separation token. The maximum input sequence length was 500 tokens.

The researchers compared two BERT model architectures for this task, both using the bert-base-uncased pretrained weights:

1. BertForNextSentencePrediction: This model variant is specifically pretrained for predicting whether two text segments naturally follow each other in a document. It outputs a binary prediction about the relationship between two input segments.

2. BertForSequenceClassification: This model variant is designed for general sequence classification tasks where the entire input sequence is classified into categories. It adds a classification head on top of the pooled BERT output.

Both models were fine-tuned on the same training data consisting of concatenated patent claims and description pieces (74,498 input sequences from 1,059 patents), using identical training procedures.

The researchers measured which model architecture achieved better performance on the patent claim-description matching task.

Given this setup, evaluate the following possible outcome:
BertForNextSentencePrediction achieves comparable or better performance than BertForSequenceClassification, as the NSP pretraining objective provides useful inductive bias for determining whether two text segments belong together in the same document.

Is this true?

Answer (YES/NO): NO